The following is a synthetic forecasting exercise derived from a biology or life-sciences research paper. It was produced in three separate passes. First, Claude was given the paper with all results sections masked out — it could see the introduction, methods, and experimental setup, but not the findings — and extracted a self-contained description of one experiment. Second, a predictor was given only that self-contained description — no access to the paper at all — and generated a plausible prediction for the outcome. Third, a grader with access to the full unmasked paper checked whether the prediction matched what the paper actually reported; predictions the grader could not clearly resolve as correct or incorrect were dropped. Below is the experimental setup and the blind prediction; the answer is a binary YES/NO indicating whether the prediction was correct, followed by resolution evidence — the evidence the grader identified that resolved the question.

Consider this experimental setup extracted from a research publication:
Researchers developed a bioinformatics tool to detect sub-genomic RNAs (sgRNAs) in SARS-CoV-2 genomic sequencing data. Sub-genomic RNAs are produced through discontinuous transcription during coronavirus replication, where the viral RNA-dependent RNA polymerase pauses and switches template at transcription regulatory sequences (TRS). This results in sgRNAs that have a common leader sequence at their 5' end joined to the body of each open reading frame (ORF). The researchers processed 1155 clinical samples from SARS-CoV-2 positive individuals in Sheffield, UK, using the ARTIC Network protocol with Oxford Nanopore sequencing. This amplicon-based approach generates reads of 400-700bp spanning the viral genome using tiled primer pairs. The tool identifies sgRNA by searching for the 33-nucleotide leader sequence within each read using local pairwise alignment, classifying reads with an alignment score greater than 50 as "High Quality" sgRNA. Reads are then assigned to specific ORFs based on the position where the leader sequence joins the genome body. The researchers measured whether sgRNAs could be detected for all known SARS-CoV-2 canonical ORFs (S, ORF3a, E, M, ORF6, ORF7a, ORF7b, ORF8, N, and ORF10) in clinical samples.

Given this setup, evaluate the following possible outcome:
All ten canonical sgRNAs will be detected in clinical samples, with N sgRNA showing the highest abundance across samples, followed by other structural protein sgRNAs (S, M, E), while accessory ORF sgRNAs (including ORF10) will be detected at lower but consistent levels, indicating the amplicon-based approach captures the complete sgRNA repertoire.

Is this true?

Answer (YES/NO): NO